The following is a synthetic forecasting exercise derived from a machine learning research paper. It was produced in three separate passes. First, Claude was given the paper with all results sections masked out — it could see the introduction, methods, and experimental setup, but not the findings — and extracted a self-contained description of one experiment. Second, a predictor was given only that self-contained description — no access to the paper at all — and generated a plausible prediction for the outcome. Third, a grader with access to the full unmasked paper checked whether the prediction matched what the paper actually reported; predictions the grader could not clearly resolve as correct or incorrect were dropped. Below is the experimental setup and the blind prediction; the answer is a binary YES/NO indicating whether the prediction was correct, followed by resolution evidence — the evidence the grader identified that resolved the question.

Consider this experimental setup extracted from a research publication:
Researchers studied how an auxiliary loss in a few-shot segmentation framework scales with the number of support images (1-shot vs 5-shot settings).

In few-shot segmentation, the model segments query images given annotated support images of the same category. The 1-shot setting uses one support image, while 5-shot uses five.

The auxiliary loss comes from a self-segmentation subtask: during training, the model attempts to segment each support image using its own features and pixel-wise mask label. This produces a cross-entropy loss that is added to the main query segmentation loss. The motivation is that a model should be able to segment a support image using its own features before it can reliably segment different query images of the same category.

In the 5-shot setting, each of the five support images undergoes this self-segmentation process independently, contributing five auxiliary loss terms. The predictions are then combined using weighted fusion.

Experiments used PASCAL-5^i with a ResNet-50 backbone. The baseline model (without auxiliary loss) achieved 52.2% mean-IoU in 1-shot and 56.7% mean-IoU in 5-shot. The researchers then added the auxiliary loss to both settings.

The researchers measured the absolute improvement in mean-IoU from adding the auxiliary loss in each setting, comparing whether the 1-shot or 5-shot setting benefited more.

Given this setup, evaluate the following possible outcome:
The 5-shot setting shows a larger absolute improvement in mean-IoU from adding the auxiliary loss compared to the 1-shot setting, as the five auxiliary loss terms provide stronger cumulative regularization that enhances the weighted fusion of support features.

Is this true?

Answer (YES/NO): YES